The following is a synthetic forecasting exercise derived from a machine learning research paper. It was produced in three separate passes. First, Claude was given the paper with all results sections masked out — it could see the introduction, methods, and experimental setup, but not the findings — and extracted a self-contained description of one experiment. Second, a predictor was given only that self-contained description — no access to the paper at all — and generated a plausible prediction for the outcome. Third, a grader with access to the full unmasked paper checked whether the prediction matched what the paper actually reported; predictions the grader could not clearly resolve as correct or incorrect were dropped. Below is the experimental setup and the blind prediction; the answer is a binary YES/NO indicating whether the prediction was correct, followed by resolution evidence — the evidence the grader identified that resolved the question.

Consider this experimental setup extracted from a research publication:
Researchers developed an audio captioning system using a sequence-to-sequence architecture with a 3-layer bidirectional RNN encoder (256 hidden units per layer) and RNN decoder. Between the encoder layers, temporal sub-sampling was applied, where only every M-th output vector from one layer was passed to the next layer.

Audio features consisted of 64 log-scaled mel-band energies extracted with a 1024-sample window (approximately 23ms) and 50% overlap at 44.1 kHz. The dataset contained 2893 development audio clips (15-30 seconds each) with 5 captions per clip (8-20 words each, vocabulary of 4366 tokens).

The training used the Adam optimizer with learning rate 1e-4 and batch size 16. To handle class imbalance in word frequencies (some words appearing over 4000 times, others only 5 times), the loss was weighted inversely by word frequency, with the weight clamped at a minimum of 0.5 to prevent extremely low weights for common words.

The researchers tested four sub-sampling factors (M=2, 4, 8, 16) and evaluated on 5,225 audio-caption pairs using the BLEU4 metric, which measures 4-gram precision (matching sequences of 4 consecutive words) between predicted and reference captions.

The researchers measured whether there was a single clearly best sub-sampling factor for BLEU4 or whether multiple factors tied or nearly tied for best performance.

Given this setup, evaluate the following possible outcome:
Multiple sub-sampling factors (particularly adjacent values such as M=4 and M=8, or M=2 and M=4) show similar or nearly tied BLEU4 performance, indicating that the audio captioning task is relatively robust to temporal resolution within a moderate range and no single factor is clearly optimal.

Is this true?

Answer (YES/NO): NO